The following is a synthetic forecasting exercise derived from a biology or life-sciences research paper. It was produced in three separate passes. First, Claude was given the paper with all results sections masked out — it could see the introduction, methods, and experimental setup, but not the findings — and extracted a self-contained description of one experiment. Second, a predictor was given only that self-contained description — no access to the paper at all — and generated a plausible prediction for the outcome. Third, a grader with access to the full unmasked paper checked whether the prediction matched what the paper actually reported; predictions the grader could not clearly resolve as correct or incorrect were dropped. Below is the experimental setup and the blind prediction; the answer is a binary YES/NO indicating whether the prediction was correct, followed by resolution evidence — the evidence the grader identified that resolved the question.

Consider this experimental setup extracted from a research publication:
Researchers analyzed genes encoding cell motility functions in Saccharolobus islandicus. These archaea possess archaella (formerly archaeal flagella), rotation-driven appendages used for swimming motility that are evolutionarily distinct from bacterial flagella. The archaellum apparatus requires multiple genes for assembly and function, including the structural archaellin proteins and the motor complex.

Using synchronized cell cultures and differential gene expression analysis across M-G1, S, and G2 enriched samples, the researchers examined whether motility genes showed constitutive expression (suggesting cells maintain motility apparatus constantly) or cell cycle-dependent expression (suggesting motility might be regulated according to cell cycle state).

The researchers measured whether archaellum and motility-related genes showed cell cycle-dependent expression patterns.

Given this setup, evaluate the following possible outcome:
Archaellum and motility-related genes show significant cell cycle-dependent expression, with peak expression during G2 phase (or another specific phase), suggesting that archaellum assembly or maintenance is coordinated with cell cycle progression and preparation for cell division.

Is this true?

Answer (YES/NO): YES